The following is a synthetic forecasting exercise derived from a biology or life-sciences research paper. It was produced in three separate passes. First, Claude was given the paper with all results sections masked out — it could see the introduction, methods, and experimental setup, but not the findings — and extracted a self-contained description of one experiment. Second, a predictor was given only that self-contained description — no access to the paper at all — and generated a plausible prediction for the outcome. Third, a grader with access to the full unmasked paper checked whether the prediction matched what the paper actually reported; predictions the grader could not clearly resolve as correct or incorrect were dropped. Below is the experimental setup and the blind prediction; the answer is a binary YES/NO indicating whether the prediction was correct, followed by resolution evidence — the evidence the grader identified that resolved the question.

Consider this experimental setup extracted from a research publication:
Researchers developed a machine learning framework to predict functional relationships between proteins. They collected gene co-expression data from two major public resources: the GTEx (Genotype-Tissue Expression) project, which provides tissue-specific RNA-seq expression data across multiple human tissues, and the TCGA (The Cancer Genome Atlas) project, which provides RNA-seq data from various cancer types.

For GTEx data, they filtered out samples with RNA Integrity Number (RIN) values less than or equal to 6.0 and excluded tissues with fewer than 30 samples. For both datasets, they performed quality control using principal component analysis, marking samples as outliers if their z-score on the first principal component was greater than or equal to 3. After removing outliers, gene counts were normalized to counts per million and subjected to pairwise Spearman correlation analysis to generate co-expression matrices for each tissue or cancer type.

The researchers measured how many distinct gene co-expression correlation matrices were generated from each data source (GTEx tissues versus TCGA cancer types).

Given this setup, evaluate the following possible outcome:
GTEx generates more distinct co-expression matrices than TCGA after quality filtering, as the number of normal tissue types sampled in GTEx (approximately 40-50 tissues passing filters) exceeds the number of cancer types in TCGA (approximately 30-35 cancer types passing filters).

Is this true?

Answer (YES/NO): YES